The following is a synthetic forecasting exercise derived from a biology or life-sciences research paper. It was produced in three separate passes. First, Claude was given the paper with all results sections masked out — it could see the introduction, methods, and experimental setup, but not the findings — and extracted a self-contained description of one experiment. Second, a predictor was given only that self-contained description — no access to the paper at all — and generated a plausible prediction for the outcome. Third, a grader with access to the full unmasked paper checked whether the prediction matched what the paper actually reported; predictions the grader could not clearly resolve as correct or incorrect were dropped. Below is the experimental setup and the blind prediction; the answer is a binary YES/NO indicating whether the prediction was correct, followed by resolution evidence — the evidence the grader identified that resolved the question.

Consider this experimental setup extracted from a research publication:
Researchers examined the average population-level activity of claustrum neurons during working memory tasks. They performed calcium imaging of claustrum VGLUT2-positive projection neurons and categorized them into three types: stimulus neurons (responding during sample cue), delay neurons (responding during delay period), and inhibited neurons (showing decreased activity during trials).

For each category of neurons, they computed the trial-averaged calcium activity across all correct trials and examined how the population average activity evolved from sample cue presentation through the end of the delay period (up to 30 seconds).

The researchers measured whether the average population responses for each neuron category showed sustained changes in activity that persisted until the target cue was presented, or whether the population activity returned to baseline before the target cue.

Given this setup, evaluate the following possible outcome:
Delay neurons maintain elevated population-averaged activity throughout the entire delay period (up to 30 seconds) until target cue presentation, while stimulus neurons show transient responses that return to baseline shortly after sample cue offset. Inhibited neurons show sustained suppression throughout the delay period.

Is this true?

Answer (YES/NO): NO